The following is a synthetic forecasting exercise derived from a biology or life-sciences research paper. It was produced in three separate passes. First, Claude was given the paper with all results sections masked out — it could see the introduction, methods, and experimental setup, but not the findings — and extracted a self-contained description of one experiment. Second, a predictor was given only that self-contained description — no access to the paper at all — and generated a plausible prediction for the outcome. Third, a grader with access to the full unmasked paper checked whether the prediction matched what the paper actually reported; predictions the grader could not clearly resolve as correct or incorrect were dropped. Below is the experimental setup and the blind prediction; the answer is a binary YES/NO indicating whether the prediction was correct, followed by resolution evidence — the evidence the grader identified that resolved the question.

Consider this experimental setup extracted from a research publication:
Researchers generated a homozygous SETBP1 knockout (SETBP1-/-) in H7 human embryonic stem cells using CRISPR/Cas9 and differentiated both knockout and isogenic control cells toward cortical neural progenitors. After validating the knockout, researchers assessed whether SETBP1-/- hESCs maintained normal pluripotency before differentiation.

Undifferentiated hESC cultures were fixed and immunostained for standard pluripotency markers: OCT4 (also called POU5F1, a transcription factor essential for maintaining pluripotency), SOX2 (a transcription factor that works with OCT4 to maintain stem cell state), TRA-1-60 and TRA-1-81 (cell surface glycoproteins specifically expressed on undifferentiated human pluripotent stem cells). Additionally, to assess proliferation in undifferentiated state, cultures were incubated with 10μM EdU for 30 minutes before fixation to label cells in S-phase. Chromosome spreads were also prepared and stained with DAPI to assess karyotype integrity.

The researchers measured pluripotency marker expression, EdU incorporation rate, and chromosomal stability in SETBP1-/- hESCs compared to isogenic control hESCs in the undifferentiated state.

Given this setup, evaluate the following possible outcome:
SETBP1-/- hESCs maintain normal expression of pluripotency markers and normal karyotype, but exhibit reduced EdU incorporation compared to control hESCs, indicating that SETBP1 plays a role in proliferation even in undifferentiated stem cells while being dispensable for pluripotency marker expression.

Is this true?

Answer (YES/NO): NO